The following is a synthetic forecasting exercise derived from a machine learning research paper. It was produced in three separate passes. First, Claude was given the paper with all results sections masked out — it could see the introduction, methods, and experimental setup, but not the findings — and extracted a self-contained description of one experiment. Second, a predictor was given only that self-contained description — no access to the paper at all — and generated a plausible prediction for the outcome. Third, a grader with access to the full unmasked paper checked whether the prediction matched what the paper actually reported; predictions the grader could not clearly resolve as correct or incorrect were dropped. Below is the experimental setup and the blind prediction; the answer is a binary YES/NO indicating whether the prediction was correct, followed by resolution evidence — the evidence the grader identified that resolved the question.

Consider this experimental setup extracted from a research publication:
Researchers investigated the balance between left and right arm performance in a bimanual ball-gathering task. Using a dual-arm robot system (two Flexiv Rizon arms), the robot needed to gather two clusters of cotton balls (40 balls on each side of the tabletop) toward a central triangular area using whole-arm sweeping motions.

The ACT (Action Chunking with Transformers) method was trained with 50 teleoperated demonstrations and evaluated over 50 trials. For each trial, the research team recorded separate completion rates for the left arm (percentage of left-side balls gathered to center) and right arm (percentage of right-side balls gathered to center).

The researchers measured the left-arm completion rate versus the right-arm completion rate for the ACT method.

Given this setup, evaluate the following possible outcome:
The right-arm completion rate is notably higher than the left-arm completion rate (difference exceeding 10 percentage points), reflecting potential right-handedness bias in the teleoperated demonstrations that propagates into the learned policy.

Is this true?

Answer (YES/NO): NO